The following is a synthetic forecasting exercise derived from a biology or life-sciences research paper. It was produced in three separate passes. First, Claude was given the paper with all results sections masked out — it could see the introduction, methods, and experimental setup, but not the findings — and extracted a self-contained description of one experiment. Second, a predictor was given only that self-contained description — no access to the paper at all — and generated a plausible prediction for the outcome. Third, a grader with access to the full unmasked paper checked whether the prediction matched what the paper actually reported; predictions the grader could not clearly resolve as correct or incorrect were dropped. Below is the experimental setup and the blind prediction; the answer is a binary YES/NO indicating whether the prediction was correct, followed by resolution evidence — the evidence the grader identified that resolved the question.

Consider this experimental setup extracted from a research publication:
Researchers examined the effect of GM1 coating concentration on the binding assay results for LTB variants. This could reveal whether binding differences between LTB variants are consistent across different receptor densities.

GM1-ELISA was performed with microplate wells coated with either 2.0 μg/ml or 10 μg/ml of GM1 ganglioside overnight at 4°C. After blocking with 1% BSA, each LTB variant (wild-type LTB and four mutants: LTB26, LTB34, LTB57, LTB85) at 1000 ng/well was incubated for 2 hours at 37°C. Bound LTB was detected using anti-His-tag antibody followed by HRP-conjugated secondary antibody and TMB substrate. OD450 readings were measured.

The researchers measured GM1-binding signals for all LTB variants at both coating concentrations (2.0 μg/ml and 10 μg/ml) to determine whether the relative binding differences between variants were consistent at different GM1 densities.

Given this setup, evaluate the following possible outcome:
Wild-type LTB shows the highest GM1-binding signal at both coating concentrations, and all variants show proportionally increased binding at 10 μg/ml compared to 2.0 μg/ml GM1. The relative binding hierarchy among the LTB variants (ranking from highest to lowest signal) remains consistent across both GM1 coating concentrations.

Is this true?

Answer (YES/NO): NO